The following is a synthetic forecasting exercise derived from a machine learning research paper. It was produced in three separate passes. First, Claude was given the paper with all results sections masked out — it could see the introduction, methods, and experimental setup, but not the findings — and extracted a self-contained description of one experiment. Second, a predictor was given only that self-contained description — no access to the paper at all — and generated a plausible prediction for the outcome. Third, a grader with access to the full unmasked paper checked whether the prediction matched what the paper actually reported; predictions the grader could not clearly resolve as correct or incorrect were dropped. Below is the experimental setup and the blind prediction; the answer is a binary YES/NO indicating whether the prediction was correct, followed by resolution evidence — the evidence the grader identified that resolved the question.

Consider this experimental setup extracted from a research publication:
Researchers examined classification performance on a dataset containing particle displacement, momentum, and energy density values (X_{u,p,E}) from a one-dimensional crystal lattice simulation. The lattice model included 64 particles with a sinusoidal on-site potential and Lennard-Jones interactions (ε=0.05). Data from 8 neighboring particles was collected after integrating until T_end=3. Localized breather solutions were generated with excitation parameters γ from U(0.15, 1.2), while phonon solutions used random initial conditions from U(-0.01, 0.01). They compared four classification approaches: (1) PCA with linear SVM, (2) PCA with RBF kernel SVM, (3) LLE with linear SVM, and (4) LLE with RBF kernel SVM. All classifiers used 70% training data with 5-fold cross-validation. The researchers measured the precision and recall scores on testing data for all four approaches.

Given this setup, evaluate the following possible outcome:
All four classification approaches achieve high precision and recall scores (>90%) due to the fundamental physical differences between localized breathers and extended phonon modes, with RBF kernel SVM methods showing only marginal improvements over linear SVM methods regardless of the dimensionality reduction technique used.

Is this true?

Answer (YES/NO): YES